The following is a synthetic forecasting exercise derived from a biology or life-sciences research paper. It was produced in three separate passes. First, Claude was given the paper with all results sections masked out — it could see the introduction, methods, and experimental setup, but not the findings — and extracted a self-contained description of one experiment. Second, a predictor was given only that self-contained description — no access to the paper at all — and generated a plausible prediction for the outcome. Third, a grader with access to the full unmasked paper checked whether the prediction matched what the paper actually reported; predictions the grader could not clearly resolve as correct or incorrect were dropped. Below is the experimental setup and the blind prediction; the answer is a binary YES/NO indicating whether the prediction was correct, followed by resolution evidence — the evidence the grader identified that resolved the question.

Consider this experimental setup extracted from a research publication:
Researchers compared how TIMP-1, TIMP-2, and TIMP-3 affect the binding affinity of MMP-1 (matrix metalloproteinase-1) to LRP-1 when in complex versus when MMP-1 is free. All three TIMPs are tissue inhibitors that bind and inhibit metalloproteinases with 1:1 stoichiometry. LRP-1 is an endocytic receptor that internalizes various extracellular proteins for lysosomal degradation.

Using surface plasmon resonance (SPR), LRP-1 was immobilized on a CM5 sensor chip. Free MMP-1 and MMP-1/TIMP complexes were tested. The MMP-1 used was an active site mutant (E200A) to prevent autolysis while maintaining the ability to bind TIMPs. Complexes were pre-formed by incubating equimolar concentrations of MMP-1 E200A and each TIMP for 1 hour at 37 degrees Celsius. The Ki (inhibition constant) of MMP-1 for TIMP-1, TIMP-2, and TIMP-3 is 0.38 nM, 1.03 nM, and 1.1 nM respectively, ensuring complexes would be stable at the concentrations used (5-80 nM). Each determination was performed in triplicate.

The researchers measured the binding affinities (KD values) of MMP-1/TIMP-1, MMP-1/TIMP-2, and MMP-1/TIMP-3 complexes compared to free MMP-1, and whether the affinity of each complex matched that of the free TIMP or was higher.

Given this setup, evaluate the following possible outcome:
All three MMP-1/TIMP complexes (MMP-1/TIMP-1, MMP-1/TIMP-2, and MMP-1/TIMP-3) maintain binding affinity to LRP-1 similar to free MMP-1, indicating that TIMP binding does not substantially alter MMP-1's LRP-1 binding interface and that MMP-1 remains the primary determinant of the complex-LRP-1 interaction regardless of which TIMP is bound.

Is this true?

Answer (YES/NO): NO